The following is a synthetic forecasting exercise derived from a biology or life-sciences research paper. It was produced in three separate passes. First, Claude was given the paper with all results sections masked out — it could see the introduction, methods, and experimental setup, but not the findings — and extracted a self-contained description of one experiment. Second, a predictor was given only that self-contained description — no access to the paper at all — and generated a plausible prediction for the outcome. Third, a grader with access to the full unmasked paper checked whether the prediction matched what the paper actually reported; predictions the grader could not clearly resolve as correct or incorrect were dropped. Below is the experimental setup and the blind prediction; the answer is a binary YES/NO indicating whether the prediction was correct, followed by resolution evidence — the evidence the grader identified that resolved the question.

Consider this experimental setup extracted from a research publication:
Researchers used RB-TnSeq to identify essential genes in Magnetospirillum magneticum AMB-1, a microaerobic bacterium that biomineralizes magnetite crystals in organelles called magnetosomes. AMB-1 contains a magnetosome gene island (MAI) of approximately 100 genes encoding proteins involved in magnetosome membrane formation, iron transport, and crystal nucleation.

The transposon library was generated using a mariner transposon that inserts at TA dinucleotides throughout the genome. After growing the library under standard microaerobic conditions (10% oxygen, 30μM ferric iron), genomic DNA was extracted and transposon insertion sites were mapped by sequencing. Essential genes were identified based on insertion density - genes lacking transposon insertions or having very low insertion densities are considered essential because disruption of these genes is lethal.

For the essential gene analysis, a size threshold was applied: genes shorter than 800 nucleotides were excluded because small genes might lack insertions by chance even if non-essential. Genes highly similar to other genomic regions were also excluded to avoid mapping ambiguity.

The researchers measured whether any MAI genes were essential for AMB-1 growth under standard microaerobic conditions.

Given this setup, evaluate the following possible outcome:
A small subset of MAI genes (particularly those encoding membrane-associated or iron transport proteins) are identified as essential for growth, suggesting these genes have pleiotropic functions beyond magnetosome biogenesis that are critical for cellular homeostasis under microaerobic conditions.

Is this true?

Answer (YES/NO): NO